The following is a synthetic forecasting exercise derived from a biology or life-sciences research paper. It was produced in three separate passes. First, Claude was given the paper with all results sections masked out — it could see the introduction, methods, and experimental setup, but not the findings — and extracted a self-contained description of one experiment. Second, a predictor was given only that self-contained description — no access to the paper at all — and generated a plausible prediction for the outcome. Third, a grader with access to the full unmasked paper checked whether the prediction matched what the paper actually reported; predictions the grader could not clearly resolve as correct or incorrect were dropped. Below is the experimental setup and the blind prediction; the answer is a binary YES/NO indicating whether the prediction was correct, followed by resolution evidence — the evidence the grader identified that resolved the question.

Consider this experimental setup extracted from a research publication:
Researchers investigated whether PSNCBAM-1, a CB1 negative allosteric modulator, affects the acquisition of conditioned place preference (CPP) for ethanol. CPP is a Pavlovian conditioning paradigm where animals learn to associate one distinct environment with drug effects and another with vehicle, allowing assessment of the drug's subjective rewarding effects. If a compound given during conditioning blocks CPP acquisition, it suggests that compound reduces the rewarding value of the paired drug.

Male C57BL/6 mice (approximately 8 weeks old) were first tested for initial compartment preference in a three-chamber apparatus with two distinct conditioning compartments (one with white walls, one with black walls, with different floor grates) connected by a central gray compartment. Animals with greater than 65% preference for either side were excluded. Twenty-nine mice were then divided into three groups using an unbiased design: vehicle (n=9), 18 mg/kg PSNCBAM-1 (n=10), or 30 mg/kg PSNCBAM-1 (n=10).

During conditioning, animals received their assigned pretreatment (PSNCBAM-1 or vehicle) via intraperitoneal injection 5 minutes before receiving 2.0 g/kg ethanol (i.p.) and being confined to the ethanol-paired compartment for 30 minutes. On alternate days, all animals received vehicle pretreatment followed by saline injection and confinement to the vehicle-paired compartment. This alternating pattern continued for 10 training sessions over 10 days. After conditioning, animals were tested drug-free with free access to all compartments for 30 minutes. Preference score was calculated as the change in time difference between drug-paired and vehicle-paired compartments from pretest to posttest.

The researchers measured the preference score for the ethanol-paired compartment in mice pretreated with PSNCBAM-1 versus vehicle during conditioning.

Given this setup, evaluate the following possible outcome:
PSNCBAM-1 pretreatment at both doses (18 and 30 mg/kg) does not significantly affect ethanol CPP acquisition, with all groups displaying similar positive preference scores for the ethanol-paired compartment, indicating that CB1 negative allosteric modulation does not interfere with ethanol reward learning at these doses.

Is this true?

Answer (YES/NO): YES